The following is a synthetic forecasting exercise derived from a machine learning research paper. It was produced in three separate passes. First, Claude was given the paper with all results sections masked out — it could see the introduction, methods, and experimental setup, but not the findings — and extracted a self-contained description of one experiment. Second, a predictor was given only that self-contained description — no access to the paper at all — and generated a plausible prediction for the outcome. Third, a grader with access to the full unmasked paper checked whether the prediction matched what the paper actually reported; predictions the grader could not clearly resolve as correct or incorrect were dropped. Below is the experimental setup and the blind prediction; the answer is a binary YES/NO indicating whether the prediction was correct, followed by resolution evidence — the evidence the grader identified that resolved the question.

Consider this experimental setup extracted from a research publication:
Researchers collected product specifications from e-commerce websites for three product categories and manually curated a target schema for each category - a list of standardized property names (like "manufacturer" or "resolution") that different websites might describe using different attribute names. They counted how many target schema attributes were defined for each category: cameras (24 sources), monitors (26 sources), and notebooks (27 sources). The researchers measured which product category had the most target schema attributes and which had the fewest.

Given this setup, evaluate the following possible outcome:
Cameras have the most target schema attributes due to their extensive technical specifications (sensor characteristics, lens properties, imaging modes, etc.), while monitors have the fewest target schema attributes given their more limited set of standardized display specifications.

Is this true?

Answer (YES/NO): NO